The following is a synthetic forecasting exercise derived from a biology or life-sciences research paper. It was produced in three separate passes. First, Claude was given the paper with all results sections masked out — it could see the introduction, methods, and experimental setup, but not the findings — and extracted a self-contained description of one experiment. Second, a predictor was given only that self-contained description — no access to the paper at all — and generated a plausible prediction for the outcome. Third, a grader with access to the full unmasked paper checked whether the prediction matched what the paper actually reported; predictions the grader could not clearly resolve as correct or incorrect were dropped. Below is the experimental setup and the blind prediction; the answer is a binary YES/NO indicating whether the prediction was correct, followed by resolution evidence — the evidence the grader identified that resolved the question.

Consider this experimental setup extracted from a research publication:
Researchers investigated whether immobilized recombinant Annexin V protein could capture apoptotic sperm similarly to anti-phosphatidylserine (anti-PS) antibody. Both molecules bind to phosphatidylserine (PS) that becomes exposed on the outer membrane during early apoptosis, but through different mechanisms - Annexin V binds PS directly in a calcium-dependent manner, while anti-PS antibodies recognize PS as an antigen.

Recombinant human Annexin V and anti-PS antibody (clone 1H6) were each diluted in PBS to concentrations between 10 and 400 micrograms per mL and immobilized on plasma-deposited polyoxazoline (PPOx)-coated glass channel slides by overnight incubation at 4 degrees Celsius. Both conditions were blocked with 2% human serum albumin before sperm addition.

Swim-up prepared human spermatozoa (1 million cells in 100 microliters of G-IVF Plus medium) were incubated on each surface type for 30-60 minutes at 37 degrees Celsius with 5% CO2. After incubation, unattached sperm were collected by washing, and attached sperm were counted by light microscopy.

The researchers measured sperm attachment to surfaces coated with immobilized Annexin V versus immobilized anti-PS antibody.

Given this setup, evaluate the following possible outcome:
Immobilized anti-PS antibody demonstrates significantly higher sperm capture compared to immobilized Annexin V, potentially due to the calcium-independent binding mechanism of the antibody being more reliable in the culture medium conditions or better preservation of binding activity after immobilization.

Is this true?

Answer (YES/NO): NO